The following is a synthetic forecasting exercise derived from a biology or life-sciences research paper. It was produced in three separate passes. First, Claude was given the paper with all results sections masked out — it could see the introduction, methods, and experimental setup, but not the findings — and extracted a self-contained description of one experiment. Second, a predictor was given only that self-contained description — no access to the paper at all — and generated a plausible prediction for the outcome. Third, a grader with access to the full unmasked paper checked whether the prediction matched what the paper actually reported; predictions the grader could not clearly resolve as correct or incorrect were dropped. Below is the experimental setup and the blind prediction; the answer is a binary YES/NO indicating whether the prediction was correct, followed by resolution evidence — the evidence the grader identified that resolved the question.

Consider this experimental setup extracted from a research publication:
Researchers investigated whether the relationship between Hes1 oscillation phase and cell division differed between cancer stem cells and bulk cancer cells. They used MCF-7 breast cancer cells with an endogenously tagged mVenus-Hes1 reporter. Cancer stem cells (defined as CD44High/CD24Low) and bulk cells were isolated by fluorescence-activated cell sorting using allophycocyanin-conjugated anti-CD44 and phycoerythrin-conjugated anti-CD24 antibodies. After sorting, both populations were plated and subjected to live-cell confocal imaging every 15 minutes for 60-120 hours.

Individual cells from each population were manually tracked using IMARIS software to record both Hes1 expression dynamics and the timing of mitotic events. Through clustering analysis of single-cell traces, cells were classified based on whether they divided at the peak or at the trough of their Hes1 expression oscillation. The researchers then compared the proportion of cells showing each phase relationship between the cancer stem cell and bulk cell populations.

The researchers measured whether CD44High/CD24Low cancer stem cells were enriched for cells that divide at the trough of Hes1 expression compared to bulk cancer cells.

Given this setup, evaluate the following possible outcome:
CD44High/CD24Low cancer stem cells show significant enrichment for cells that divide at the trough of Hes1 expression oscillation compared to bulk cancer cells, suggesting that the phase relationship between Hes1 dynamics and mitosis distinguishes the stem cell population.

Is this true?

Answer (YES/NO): YES